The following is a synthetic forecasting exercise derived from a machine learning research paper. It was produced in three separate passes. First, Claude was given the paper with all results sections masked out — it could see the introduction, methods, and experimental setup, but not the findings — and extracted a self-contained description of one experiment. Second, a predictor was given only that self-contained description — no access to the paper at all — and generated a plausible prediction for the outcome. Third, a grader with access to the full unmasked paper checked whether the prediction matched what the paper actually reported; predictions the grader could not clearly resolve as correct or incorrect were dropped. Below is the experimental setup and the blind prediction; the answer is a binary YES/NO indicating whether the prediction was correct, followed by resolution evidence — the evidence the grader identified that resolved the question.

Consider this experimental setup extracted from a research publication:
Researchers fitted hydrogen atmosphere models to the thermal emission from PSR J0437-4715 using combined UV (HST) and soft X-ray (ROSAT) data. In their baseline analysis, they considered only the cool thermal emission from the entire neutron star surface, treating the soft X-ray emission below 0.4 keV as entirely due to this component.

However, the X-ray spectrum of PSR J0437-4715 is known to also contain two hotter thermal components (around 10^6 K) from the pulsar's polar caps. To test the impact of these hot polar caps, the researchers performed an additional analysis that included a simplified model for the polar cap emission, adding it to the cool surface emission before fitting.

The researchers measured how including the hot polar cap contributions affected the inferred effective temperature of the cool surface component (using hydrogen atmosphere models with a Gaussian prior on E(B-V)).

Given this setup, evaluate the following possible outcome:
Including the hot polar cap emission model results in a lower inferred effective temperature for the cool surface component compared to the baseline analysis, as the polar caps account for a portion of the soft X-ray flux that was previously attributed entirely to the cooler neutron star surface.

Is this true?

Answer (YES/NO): YES